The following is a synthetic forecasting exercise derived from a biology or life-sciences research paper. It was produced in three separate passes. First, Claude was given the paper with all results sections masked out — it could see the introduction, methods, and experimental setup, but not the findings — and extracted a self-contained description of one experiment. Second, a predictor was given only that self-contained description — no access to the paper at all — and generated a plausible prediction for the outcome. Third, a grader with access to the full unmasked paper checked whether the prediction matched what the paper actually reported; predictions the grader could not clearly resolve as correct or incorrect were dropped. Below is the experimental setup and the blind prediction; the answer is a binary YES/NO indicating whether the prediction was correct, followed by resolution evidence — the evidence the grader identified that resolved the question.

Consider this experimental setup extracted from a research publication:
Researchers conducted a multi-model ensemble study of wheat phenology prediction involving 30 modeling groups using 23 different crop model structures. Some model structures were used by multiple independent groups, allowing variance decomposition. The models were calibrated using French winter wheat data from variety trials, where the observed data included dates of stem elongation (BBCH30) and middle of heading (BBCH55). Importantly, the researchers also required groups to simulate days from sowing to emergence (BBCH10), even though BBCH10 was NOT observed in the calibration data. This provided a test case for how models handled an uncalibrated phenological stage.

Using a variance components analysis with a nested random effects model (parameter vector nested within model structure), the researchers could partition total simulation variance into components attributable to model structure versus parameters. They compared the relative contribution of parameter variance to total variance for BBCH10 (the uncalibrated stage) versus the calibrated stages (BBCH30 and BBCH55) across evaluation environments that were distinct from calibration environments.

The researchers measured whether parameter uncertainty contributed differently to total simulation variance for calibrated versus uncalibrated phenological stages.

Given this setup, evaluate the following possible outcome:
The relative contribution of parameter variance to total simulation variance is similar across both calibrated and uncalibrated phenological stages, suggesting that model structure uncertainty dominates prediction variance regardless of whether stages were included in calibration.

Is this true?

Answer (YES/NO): NO